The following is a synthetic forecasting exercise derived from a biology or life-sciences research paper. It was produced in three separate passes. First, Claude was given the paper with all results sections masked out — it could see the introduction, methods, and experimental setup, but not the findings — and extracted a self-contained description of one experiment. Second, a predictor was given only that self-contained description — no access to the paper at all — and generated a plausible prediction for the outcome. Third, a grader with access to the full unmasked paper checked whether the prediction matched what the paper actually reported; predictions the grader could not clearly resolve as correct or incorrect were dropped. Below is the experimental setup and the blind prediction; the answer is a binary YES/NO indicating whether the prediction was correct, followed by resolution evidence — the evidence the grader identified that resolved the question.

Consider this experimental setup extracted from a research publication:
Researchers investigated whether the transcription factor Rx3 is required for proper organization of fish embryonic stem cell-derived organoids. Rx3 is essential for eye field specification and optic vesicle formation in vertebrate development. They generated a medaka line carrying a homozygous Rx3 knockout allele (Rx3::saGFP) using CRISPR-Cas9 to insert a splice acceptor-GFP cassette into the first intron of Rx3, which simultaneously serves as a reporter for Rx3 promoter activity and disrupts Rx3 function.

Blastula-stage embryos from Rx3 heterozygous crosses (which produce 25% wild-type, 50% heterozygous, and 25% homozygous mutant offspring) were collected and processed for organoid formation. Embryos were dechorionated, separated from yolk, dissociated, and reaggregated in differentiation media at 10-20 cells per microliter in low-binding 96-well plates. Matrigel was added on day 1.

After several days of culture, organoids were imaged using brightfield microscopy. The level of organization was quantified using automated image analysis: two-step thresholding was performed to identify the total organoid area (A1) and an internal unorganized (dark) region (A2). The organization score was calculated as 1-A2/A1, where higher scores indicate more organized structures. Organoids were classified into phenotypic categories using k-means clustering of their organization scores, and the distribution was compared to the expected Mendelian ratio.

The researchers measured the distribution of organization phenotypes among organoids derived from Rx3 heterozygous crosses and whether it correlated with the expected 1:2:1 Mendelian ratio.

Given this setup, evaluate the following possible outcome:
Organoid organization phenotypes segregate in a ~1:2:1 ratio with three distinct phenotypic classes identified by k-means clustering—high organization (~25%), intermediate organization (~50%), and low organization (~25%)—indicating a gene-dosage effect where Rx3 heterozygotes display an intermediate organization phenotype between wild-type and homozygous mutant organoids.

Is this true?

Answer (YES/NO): NO